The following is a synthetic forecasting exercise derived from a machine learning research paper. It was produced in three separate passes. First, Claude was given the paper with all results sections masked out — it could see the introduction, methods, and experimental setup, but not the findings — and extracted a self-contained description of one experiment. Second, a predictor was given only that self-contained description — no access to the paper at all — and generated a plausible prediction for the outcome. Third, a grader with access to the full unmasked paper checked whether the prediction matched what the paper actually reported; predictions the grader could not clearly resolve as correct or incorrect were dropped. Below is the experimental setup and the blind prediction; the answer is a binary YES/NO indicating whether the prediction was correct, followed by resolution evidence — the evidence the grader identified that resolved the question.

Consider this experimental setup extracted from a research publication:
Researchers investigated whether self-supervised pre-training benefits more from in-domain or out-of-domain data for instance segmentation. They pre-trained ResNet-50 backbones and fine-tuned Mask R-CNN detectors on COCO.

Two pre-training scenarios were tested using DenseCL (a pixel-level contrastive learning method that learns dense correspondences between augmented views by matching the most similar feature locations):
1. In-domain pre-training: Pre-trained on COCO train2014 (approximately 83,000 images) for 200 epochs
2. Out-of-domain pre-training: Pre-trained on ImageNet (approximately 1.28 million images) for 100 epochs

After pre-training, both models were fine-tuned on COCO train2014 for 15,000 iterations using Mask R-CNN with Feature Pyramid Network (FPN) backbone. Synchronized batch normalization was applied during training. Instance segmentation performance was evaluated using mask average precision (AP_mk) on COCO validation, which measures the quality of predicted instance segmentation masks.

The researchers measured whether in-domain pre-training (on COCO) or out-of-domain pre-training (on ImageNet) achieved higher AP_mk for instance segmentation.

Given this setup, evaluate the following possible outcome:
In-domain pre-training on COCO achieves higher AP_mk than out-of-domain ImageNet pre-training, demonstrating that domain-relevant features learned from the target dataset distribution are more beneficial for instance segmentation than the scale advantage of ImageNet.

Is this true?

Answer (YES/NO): NO